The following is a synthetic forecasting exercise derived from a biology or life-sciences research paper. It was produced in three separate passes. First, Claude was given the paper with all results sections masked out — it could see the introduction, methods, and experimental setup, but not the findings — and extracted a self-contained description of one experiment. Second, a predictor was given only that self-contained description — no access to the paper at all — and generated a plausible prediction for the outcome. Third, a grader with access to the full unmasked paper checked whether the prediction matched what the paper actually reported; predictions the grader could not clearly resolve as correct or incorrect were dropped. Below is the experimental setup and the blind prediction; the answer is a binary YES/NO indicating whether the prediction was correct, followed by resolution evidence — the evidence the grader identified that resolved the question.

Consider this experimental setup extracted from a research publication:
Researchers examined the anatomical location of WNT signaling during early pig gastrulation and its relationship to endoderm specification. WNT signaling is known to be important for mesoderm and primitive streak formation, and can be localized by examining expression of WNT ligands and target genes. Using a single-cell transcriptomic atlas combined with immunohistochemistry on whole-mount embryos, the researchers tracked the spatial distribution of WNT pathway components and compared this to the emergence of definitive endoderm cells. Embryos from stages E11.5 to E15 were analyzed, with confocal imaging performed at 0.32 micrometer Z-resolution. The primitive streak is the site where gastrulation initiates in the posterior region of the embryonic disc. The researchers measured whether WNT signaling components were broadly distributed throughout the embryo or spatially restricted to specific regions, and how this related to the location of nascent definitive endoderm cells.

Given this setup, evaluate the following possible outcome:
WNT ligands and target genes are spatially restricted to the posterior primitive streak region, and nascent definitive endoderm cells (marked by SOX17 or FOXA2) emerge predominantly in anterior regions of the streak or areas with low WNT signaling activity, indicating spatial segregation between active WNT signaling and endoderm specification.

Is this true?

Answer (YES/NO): NO